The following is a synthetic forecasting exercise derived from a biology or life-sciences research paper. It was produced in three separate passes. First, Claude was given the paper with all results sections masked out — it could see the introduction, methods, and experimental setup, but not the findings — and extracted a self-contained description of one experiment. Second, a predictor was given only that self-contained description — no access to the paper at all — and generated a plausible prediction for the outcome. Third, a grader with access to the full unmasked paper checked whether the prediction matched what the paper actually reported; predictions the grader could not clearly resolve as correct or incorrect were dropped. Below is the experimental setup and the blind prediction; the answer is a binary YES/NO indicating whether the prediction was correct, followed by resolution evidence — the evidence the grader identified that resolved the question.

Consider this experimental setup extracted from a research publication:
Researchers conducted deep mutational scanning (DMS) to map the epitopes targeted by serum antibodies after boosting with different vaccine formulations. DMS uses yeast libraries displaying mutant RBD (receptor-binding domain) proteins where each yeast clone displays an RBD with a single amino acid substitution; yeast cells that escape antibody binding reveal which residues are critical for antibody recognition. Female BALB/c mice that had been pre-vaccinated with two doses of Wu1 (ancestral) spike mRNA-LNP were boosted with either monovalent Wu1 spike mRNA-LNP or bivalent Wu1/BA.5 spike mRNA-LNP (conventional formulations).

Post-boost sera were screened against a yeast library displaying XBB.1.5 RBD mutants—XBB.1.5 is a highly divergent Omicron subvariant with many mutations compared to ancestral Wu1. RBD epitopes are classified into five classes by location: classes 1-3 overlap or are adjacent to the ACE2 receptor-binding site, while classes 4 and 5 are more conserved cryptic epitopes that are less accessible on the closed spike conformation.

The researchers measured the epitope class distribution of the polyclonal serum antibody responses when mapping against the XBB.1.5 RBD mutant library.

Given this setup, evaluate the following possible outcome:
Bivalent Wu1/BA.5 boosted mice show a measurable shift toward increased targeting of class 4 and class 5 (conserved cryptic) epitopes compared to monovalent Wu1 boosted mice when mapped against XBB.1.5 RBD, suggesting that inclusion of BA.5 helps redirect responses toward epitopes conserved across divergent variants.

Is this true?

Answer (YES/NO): NO